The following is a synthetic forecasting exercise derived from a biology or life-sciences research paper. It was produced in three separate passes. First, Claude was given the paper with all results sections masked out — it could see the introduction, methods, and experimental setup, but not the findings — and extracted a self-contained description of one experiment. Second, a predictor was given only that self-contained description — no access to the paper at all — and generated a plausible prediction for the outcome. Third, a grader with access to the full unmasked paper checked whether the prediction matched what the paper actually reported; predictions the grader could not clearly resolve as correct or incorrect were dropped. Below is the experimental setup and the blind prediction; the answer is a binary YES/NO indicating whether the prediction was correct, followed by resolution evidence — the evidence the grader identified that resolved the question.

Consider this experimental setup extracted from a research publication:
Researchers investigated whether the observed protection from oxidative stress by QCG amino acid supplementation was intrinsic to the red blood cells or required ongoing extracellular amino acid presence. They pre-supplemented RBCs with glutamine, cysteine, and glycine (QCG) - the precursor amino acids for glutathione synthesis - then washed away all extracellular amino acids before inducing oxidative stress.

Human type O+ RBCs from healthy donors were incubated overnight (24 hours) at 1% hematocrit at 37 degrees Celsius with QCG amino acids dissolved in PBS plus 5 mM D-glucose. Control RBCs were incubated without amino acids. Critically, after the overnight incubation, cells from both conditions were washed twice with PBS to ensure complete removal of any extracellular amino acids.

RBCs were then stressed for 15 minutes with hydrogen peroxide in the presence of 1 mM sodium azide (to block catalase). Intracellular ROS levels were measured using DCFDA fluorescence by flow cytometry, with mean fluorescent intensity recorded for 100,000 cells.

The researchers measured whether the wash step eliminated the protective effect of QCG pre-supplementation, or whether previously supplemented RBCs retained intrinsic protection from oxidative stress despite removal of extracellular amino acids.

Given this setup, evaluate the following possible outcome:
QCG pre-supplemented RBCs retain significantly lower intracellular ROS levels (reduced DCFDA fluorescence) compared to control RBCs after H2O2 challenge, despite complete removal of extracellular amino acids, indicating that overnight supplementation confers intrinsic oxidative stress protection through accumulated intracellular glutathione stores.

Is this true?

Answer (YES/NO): YES